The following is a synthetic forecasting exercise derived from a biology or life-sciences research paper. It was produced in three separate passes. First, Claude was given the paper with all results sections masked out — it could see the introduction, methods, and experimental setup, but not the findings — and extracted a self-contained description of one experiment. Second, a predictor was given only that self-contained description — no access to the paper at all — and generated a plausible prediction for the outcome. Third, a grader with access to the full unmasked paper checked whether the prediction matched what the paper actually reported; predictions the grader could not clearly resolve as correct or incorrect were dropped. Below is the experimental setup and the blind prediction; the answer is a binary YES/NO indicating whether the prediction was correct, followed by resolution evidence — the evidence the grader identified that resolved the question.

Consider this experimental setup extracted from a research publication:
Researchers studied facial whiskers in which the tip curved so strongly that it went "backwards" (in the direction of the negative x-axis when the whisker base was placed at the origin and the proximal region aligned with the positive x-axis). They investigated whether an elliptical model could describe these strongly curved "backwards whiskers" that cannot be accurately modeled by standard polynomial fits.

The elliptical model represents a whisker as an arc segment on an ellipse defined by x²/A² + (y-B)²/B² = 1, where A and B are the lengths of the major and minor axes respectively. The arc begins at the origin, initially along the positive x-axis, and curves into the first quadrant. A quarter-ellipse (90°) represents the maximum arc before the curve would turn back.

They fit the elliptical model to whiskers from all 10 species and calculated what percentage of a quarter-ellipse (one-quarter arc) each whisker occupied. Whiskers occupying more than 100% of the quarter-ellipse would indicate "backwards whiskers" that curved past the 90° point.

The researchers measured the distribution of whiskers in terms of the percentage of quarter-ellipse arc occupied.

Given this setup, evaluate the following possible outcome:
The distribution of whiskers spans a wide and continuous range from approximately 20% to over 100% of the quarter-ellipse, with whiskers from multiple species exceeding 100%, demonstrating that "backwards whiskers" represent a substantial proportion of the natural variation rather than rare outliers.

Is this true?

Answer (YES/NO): NO